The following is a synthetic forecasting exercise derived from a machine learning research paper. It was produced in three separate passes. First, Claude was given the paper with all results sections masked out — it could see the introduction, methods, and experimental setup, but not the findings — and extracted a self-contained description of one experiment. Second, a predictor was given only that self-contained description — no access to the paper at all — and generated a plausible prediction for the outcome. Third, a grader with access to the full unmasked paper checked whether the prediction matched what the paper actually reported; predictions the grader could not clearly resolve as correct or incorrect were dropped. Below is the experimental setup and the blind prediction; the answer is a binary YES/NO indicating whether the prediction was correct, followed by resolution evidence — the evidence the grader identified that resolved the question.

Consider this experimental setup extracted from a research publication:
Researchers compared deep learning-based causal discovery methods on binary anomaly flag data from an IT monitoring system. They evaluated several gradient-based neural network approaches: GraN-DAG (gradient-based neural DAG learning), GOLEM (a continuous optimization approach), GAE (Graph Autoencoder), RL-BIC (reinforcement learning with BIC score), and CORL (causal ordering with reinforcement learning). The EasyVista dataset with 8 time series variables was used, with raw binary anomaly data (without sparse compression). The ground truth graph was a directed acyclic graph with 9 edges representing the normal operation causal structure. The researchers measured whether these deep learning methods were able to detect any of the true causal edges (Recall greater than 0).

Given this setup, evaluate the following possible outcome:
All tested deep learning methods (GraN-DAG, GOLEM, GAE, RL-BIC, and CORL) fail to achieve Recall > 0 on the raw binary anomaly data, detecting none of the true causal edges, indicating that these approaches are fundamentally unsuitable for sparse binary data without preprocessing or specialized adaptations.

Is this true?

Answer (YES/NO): NO